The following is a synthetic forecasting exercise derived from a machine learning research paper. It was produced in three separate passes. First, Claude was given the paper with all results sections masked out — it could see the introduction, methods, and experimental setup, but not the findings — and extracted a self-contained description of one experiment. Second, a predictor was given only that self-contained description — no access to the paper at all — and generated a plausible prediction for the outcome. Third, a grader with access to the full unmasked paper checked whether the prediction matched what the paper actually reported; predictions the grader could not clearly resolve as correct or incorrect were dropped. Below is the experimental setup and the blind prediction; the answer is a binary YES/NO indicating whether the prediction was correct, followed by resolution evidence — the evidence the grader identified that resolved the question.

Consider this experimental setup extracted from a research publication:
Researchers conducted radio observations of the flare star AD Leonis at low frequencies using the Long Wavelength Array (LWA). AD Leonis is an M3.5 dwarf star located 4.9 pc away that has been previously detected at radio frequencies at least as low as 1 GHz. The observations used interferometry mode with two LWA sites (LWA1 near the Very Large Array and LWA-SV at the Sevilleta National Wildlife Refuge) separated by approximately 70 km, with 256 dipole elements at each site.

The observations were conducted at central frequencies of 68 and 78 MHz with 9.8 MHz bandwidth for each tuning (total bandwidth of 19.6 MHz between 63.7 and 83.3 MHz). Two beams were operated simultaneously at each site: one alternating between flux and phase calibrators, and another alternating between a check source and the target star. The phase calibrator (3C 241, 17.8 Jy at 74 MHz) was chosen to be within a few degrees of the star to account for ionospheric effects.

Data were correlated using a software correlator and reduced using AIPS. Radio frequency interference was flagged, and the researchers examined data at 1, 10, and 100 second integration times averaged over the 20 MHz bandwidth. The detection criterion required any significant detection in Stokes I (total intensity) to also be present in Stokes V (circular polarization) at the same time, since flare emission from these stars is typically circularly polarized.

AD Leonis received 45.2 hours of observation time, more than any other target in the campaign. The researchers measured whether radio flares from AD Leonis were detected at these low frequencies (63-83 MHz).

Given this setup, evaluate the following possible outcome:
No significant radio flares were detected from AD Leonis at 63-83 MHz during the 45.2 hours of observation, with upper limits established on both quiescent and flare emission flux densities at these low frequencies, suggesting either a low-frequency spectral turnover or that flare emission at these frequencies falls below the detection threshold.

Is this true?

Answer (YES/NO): NO